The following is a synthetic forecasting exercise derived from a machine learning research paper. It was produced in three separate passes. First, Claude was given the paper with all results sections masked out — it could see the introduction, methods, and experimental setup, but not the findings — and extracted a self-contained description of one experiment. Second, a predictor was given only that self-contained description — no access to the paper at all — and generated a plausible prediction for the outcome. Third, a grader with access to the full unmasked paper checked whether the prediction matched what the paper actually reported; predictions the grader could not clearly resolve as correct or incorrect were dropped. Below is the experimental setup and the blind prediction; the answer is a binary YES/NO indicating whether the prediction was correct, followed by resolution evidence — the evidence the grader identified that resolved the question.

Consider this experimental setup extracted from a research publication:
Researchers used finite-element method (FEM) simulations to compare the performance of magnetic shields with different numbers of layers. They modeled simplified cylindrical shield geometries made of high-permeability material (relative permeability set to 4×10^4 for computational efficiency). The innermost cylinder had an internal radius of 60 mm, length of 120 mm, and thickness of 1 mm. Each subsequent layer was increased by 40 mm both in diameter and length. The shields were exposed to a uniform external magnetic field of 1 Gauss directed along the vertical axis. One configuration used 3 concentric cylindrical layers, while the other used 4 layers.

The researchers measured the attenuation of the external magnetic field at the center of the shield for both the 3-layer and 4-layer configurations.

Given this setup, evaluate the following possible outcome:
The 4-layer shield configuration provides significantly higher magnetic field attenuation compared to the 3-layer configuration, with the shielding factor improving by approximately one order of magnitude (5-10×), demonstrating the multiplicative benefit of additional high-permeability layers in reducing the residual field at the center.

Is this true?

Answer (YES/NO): NO